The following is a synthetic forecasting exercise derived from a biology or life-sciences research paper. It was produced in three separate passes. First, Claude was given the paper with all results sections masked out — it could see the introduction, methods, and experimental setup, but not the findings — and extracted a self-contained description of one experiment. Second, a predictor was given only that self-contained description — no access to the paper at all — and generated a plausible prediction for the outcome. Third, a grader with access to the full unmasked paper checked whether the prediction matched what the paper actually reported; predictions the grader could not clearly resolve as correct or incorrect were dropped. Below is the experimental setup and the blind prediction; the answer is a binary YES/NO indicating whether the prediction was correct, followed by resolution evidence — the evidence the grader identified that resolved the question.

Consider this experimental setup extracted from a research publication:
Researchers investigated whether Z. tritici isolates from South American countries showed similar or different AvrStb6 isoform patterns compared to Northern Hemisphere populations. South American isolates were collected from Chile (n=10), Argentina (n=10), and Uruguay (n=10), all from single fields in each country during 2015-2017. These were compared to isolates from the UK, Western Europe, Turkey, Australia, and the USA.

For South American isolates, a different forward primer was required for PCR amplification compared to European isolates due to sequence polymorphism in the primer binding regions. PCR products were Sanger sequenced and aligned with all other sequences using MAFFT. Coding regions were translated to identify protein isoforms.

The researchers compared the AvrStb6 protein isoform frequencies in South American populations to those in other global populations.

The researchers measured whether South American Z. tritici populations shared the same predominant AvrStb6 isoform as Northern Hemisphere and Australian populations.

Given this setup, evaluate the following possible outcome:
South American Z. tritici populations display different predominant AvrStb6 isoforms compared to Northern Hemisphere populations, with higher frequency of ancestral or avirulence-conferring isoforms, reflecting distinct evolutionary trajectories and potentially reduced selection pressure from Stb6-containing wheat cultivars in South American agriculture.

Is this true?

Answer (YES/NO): NO